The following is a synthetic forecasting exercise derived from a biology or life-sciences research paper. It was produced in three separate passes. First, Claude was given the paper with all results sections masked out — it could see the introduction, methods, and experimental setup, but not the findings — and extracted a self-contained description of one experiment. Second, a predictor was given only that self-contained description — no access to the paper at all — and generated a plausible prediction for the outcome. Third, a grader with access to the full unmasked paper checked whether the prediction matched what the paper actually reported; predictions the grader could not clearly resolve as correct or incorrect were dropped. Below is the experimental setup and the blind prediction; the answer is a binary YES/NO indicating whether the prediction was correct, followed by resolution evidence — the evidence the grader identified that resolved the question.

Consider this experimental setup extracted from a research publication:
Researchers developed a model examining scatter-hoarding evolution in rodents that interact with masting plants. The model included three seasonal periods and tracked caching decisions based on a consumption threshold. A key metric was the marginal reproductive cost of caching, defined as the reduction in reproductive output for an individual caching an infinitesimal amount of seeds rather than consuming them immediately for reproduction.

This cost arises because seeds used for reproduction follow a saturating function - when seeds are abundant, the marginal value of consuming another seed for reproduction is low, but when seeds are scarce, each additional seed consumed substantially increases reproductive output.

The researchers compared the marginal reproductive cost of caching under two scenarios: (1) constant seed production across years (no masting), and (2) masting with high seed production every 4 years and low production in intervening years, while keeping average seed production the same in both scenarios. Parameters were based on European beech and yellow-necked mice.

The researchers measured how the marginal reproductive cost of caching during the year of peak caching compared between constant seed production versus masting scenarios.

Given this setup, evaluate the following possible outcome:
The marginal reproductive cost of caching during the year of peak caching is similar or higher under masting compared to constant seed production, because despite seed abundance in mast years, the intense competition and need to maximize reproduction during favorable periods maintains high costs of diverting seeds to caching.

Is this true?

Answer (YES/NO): NO